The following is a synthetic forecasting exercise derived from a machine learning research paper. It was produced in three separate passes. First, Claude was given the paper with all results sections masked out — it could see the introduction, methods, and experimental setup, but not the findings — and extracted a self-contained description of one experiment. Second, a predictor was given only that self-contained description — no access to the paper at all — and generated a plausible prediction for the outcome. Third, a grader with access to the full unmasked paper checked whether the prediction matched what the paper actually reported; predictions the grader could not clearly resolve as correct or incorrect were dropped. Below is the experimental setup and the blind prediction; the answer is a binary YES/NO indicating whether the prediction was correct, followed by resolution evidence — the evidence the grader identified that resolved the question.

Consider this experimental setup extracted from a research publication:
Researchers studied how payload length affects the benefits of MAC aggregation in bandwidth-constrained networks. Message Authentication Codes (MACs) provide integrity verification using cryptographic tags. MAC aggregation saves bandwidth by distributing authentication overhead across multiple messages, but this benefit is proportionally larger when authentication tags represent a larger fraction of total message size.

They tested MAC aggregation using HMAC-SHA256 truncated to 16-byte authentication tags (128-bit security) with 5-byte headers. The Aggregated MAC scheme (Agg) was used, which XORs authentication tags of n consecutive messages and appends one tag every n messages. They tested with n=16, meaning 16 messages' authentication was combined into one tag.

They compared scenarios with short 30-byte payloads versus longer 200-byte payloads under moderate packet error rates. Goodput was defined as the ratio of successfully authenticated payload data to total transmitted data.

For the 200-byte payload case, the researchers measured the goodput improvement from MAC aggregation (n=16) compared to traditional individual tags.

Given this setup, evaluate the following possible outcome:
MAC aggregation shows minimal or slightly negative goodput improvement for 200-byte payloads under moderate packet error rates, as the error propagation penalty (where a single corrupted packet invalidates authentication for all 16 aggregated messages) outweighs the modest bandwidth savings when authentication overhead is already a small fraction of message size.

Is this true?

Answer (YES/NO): NO